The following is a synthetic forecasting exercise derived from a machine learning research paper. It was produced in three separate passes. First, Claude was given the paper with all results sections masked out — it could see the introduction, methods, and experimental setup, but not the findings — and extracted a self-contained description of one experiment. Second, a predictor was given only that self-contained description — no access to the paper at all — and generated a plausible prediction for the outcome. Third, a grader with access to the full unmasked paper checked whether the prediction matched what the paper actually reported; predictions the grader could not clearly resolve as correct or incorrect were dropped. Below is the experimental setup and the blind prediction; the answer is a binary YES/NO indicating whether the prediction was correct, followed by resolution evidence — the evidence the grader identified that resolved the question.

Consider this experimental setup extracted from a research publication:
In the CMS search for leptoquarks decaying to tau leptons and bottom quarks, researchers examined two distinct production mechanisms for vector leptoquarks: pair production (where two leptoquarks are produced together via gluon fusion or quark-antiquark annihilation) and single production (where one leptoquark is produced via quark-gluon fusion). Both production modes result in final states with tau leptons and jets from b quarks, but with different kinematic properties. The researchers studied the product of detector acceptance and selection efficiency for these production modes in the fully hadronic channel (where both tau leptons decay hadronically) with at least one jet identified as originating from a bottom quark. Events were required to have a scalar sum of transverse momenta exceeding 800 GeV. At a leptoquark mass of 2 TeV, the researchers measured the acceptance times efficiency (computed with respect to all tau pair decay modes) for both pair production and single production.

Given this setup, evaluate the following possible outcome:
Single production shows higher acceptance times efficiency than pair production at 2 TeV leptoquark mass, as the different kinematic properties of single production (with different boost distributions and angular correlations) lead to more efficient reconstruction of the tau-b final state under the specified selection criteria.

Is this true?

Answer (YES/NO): NO